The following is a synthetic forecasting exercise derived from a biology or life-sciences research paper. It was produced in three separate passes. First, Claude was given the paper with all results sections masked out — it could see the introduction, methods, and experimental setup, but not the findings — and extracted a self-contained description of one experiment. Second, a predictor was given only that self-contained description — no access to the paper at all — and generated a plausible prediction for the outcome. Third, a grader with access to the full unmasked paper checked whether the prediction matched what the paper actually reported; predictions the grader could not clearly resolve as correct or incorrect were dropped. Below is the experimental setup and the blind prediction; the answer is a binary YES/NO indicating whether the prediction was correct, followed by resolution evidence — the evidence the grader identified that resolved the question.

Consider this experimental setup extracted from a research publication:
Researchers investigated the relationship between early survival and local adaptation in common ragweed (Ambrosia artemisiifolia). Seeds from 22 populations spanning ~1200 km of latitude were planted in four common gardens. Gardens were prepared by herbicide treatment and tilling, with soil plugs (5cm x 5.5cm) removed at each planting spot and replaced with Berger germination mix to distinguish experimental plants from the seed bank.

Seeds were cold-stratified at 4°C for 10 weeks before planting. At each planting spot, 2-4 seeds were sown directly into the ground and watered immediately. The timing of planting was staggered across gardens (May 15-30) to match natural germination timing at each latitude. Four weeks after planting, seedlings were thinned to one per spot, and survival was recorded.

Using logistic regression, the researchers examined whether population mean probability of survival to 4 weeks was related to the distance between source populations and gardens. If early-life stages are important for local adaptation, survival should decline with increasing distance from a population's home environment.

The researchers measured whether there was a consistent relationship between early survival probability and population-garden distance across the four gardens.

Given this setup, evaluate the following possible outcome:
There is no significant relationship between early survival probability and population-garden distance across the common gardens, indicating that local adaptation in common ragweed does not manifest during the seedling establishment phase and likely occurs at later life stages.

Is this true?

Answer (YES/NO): YES